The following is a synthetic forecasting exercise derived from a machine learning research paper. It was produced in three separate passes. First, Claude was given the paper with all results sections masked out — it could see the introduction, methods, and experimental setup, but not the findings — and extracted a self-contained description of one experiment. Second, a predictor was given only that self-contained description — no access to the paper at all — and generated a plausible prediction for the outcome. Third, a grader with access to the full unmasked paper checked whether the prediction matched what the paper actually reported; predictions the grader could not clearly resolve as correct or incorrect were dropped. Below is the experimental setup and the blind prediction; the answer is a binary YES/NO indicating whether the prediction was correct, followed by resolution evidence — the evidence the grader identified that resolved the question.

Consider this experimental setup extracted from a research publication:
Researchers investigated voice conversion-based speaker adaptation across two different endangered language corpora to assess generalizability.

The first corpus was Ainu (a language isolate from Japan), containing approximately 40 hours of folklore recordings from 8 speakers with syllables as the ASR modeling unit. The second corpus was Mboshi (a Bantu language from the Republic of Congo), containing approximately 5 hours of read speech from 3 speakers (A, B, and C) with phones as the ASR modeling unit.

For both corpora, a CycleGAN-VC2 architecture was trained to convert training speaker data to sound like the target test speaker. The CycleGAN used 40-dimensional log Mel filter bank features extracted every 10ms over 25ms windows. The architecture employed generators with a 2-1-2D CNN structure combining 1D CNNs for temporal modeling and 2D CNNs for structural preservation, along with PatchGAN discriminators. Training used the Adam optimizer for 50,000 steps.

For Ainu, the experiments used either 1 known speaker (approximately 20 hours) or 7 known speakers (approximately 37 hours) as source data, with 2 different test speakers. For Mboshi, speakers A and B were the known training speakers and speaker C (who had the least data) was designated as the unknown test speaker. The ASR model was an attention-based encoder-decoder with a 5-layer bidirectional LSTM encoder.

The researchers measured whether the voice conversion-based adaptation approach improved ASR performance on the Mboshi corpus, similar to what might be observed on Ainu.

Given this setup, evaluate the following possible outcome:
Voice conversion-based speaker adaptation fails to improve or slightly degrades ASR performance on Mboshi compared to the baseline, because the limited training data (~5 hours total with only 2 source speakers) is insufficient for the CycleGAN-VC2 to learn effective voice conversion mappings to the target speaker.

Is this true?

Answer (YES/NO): NO